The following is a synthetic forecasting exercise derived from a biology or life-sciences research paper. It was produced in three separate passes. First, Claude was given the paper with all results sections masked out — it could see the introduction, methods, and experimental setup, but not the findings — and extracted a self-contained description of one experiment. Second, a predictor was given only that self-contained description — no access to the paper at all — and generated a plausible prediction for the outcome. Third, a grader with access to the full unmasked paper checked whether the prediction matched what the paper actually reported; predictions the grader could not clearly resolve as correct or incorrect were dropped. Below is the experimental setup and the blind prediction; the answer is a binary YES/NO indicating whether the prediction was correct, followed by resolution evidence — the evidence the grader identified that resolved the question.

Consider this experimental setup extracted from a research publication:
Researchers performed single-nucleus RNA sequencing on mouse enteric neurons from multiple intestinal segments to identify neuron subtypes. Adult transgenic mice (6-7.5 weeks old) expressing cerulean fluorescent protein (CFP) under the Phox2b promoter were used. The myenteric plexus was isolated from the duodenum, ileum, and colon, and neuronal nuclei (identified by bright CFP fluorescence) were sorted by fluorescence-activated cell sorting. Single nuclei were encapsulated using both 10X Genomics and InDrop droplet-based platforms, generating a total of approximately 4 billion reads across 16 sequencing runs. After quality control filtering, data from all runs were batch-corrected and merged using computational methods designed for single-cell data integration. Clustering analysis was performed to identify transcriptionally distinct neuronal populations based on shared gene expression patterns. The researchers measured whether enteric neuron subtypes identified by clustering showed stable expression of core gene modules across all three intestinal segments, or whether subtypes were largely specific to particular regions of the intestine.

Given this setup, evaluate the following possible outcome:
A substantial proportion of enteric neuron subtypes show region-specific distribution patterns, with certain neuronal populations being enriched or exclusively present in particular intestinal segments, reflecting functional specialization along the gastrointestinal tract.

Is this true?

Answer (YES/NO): NO